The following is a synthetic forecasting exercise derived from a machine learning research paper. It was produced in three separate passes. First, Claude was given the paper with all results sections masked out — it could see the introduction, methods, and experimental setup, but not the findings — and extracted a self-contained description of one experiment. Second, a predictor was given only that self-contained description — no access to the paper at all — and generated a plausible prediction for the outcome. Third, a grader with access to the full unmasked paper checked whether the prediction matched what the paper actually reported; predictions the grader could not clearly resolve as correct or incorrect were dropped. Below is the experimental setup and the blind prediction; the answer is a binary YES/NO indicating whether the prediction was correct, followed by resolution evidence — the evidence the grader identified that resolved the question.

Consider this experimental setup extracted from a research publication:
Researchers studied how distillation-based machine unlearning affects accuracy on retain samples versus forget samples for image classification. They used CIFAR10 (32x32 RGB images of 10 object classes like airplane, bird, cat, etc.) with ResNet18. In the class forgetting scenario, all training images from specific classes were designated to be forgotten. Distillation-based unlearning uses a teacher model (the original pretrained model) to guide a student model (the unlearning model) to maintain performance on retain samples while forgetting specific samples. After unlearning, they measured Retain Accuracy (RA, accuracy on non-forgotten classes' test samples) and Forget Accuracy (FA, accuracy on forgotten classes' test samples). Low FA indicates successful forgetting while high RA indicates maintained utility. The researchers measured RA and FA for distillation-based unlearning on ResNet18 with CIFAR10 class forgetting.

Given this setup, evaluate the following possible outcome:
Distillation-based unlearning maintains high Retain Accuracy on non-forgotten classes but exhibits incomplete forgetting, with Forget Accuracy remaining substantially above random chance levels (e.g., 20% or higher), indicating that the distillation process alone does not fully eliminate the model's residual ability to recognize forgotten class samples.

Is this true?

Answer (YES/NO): NO